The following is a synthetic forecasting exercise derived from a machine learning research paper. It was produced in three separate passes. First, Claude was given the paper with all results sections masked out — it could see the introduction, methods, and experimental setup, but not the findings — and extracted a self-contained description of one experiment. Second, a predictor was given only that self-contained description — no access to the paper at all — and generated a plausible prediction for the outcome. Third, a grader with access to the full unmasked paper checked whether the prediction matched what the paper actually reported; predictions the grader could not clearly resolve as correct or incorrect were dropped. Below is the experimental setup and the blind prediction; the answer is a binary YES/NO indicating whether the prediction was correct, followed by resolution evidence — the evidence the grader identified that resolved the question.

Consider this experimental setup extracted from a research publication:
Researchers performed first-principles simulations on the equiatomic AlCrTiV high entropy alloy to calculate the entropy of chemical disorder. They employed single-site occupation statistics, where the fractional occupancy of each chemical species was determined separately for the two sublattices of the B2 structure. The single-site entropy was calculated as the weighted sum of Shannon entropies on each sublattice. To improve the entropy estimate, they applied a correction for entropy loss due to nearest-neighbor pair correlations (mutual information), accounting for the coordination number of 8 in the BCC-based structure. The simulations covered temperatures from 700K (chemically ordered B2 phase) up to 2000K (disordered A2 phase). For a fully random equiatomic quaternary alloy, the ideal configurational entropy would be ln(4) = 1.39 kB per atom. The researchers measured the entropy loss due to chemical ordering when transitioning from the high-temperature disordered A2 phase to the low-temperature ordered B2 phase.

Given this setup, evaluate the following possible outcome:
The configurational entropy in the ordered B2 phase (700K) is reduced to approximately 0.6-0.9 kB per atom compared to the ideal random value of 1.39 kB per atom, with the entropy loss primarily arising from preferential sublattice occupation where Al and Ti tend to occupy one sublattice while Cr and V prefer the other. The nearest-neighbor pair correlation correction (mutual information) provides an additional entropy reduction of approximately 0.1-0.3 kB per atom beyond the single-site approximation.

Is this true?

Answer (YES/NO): NO